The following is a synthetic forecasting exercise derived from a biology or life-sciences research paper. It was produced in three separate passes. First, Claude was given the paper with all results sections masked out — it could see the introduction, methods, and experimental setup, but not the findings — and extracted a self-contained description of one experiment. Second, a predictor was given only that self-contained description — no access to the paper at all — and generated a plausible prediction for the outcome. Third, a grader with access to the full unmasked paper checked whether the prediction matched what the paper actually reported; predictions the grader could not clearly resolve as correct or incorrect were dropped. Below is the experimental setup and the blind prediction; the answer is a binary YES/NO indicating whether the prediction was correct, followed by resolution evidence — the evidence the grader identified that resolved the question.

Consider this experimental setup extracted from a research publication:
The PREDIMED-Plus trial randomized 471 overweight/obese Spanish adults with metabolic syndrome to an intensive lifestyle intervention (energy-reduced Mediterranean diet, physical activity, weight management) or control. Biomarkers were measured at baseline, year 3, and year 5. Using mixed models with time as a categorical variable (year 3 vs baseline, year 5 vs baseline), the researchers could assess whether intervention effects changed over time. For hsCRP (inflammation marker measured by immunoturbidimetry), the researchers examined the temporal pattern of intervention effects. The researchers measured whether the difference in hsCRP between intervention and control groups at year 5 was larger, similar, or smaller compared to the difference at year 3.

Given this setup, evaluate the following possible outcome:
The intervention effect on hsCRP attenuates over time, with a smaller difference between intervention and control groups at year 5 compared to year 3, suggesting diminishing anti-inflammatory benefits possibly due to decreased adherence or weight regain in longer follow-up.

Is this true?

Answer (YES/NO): NO